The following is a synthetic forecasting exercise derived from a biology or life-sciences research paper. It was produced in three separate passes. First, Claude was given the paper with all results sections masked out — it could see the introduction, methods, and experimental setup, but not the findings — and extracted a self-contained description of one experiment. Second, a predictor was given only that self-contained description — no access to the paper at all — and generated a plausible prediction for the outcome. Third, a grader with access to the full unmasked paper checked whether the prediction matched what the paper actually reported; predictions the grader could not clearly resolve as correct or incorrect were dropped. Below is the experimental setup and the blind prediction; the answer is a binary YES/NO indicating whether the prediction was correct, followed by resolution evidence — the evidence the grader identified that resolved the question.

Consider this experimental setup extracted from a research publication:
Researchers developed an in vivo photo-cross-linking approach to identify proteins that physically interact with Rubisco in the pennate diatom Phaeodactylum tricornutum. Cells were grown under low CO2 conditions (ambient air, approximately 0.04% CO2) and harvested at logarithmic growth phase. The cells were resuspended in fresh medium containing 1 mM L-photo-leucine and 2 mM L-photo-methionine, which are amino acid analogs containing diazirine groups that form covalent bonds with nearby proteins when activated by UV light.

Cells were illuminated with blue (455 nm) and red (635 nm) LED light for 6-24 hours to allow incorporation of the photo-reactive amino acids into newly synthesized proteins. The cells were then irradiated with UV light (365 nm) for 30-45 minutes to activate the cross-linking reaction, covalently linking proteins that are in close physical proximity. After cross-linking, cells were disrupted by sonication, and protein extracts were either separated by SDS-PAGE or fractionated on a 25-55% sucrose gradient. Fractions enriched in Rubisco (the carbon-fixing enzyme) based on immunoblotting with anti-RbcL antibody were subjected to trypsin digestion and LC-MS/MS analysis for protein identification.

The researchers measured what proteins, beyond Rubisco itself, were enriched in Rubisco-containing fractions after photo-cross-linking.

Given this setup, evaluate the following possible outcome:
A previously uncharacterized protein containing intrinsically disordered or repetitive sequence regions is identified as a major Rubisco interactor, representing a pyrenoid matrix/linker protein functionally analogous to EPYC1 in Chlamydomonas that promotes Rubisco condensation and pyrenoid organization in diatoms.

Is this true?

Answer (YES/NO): NO